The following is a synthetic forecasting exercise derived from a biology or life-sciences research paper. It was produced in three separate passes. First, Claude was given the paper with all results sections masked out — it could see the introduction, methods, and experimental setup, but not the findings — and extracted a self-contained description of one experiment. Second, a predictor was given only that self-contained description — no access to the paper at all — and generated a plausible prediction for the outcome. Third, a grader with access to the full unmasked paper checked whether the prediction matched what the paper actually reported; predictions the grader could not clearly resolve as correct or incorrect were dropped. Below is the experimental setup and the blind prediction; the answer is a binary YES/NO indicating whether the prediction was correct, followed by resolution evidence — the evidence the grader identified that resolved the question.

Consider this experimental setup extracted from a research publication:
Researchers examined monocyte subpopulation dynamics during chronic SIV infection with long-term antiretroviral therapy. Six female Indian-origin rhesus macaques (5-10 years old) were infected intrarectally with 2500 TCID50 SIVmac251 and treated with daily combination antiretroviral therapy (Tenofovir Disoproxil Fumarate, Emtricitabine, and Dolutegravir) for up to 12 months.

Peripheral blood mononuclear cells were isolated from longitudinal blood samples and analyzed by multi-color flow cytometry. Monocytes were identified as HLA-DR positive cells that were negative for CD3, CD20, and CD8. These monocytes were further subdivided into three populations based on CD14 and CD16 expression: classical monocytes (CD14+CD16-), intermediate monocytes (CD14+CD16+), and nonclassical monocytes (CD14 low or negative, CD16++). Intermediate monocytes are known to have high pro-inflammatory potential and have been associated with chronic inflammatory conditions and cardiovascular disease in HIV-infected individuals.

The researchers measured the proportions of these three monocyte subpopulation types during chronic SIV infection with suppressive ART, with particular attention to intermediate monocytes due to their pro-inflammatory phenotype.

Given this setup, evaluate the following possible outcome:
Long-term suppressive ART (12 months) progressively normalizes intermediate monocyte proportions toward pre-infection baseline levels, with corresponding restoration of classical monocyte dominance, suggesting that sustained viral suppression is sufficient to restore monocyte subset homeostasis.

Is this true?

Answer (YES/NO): NO